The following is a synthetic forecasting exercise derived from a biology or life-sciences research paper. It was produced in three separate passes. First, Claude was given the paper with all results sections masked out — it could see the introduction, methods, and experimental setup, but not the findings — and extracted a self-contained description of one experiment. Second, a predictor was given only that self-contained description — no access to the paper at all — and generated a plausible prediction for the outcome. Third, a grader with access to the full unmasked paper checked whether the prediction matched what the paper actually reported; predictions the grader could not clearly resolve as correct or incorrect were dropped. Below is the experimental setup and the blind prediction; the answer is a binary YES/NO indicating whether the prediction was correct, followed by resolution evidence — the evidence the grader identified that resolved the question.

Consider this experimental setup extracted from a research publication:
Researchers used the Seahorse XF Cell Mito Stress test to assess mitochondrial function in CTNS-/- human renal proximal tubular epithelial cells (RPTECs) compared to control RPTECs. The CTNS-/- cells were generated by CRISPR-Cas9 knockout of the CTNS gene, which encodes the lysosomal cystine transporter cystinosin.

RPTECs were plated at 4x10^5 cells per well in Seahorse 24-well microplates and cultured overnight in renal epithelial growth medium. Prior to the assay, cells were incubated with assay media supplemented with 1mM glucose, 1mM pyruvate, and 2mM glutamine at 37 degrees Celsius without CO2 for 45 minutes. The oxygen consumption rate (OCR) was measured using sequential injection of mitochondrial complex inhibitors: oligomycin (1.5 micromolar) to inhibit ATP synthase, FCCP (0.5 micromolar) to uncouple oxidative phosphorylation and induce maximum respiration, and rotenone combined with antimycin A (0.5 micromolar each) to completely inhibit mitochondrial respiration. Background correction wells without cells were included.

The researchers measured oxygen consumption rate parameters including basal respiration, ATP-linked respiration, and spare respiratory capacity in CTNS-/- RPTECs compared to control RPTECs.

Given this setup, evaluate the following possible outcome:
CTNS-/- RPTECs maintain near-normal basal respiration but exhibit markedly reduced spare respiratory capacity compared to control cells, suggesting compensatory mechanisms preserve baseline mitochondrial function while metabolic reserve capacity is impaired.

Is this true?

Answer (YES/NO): NO